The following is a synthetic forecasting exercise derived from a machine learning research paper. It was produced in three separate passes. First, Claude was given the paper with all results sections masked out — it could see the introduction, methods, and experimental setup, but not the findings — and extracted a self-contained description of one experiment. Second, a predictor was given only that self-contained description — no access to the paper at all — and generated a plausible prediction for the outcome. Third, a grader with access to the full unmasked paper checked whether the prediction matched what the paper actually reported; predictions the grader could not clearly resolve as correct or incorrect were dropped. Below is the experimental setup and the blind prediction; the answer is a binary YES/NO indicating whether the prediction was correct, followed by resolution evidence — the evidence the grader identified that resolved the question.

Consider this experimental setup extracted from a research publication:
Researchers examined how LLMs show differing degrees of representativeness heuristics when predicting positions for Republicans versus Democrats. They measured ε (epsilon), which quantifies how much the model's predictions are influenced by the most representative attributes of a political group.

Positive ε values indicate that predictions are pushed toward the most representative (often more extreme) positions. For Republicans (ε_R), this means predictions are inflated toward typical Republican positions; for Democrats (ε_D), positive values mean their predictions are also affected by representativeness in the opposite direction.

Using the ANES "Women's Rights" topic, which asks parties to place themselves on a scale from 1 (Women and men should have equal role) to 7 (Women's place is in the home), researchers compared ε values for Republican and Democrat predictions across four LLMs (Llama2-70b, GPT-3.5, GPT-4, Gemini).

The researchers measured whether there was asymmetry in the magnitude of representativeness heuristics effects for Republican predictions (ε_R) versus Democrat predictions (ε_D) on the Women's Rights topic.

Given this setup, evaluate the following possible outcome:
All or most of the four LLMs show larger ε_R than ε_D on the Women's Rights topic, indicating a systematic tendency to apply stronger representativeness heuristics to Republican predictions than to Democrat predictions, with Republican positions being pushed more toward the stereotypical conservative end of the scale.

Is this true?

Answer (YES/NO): NO